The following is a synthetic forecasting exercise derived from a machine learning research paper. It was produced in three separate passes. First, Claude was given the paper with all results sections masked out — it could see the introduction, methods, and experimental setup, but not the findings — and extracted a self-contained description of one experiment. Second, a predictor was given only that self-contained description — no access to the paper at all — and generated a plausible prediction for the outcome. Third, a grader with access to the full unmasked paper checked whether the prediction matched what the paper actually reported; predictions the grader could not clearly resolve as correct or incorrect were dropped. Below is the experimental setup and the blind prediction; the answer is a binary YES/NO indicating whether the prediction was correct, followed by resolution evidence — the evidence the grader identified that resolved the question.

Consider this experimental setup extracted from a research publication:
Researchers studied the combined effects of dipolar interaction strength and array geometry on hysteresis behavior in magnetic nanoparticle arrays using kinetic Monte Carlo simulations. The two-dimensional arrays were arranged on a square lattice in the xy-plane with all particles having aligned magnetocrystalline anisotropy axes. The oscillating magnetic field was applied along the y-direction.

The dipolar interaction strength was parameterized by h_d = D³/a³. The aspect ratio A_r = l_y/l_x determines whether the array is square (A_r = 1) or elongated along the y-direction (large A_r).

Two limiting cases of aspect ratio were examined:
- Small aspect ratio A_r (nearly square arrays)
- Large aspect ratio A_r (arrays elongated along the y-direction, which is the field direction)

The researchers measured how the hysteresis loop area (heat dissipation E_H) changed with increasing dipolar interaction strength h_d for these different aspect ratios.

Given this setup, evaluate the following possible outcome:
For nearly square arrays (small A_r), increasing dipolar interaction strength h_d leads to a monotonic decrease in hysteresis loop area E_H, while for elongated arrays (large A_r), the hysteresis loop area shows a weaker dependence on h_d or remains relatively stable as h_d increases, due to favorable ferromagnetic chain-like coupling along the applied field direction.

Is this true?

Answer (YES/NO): NO